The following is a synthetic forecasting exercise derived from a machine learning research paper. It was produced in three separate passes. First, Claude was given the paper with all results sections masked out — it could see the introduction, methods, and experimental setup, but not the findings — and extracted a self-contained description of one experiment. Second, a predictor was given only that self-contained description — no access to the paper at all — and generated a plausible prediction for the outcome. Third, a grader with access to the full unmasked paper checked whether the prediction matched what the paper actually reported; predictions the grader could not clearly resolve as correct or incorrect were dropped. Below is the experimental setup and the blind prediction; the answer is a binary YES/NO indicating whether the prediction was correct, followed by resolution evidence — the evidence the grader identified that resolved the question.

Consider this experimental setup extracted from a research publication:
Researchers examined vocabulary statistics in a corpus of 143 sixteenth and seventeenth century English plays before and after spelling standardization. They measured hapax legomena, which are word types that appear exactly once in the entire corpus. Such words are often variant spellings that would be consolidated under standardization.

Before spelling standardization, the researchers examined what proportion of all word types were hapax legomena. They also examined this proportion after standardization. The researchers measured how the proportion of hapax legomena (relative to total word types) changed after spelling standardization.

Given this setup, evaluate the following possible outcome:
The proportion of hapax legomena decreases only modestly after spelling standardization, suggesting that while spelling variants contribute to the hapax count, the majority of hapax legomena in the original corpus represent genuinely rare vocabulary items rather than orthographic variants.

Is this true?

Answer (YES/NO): NO